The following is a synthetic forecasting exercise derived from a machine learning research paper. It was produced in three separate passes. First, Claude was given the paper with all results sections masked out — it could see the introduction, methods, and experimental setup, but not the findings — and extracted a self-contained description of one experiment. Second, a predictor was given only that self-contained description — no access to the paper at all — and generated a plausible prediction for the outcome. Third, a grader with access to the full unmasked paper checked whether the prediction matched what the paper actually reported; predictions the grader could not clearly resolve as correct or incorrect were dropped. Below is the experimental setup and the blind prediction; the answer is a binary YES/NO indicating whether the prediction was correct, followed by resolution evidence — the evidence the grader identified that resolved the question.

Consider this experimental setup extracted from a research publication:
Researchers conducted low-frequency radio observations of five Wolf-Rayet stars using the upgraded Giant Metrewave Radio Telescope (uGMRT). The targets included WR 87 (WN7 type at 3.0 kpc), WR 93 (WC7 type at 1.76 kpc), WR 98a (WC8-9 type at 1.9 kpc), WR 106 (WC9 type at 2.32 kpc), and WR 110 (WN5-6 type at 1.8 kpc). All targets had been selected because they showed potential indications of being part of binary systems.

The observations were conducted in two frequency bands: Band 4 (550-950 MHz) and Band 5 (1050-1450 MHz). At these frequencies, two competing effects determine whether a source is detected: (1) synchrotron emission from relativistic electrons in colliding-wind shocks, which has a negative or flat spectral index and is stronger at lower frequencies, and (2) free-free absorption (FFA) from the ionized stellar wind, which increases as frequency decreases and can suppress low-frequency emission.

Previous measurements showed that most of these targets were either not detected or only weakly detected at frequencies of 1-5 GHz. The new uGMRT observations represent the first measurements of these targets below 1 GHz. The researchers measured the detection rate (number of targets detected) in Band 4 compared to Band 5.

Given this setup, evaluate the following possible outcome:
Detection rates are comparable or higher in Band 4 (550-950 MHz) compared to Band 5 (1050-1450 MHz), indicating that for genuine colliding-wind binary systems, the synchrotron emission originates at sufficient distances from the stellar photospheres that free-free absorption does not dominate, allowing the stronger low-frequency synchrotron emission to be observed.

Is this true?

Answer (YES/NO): NO